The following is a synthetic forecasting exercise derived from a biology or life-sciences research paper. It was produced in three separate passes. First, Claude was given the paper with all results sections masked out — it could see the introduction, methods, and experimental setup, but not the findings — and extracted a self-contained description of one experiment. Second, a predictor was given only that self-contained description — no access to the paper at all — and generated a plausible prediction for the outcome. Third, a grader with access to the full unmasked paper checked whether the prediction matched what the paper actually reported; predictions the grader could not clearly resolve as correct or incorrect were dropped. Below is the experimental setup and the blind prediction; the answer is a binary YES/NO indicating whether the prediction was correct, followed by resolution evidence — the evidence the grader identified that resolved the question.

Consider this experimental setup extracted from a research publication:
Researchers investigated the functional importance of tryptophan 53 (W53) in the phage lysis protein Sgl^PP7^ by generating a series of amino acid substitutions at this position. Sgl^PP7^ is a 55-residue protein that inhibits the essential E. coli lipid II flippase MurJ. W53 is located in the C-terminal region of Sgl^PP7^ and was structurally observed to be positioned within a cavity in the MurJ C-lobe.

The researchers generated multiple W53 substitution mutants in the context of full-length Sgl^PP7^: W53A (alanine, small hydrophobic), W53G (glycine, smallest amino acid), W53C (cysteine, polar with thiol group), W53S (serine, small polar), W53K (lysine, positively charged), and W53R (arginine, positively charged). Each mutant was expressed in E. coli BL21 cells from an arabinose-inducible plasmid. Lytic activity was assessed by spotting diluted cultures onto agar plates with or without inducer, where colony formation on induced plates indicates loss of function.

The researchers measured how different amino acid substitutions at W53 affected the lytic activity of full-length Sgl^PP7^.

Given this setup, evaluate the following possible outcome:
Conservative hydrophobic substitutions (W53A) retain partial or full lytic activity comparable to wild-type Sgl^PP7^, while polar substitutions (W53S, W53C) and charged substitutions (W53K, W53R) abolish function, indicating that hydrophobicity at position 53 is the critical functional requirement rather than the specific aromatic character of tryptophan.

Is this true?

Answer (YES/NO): NO